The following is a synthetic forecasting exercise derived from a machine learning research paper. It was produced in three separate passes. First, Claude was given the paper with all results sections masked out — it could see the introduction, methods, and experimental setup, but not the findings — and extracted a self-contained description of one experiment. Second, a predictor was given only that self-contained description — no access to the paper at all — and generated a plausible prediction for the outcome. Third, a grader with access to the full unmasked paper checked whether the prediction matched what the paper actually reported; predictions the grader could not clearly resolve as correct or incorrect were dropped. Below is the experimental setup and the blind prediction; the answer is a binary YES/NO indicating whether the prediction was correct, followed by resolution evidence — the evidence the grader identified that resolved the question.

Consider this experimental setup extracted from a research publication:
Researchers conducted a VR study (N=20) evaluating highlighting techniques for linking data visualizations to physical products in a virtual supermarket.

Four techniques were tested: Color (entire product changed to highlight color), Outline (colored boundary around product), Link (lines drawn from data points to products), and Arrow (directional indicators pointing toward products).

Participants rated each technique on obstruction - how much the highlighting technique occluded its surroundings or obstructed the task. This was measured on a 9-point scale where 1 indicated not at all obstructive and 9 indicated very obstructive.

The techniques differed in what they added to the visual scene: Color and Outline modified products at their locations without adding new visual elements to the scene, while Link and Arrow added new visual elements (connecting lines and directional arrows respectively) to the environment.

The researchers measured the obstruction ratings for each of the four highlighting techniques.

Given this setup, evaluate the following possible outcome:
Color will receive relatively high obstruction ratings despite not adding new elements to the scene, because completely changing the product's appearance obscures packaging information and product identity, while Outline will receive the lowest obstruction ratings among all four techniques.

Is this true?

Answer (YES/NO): NO